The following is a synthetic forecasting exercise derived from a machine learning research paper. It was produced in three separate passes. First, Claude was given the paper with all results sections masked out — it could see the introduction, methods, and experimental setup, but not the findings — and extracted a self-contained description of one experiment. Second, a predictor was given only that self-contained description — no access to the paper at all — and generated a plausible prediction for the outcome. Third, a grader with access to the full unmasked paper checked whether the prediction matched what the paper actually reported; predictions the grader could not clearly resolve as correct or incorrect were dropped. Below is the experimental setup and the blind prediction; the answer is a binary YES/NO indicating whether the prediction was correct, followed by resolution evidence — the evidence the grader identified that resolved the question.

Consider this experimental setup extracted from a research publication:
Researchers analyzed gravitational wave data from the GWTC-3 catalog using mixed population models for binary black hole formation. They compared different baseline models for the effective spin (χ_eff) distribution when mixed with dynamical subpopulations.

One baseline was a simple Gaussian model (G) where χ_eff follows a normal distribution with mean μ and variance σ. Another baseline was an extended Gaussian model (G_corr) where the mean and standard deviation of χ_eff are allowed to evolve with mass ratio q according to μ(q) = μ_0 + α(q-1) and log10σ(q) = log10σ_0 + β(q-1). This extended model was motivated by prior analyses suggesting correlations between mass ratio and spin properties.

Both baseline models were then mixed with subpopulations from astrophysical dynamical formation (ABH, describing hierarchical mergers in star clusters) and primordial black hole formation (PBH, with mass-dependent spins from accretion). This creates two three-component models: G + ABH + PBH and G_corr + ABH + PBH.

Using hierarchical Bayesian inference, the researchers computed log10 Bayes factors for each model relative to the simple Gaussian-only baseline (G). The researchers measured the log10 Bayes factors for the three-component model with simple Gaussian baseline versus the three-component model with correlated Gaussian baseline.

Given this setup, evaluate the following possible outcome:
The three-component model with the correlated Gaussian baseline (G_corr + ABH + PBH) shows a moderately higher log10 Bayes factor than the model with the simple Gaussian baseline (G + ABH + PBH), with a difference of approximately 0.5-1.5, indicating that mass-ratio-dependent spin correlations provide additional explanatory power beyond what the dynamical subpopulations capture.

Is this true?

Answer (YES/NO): YES